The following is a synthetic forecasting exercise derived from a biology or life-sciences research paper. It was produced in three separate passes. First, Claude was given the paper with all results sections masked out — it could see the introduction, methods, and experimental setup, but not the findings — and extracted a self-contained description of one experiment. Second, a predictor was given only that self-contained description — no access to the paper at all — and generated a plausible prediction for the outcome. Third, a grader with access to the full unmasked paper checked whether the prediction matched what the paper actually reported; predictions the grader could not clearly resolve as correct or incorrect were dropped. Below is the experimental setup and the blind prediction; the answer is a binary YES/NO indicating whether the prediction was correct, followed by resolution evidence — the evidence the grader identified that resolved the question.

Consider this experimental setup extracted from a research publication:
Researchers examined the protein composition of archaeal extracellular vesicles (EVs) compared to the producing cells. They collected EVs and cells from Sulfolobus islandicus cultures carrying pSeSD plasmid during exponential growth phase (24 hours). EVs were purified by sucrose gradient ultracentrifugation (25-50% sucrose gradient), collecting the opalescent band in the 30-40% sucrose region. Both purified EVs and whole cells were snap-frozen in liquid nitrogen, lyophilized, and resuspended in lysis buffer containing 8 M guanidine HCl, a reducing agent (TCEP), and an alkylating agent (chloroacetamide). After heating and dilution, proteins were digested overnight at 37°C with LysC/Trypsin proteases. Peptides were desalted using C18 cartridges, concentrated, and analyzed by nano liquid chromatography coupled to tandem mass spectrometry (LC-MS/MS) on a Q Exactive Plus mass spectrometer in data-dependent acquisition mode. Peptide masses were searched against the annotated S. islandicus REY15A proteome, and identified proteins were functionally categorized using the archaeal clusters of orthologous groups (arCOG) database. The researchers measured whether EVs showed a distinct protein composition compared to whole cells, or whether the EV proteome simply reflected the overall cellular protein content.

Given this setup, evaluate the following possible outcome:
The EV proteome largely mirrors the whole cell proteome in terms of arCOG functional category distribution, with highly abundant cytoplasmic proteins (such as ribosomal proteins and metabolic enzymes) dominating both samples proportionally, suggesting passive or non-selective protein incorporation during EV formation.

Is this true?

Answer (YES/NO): NO